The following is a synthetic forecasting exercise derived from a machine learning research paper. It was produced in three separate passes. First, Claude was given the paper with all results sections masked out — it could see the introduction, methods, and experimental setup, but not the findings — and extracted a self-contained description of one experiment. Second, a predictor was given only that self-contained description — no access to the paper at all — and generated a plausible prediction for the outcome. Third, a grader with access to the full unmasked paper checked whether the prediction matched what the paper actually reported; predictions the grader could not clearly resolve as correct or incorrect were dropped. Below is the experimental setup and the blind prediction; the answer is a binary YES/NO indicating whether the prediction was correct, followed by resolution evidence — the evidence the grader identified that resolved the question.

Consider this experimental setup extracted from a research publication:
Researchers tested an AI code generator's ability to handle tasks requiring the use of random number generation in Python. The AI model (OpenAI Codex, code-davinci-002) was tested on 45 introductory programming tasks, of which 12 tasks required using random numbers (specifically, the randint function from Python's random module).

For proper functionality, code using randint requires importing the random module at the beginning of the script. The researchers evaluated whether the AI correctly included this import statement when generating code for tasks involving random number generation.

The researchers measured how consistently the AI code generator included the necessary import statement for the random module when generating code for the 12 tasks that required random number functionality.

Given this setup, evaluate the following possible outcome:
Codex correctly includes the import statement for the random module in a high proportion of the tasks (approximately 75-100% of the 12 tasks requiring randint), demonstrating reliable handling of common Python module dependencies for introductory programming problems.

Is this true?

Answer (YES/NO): YES